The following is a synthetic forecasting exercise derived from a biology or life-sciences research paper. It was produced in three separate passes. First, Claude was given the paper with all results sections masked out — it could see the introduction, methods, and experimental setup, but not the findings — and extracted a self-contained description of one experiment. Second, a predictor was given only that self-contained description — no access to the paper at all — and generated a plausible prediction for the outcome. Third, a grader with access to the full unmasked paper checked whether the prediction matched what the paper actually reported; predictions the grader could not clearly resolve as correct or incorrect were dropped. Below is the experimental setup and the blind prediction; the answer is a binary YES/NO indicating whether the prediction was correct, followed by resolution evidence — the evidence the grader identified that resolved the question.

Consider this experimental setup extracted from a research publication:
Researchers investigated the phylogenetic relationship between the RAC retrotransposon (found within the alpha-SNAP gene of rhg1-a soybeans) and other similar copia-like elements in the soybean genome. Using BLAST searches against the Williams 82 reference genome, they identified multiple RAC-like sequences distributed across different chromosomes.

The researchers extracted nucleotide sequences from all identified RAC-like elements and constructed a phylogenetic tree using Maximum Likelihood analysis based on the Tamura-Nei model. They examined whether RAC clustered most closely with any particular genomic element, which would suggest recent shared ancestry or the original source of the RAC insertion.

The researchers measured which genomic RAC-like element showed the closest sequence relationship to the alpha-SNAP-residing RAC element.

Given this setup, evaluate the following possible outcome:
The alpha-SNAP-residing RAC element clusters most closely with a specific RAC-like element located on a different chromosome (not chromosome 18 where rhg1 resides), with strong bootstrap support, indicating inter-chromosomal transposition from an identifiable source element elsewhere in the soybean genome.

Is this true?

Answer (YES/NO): YES